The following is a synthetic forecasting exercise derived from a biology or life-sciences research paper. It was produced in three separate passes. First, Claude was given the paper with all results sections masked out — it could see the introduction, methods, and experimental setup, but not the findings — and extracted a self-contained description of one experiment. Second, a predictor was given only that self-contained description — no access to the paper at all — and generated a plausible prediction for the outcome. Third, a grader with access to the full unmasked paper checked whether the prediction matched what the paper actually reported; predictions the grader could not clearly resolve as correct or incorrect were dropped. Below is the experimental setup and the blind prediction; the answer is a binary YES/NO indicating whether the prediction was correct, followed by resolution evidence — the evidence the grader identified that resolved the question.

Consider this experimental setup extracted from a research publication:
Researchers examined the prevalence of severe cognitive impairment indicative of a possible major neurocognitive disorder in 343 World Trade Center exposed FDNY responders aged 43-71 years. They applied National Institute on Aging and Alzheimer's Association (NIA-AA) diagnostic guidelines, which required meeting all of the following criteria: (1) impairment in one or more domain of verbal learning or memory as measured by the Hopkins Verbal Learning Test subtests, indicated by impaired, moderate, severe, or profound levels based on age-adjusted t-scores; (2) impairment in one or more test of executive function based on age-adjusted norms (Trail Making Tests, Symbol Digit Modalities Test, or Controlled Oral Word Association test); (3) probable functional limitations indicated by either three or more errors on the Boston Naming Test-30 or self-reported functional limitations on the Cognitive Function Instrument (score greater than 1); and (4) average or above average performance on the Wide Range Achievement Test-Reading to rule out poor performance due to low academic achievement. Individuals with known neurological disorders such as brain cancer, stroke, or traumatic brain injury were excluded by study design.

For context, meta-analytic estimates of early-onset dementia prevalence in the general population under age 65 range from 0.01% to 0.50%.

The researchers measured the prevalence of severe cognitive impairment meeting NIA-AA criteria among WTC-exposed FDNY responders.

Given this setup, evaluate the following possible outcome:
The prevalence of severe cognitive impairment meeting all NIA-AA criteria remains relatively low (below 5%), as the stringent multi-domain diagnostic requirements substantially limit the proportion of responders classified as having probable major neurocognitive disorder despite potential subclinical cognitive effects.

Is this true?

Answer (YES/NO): YES